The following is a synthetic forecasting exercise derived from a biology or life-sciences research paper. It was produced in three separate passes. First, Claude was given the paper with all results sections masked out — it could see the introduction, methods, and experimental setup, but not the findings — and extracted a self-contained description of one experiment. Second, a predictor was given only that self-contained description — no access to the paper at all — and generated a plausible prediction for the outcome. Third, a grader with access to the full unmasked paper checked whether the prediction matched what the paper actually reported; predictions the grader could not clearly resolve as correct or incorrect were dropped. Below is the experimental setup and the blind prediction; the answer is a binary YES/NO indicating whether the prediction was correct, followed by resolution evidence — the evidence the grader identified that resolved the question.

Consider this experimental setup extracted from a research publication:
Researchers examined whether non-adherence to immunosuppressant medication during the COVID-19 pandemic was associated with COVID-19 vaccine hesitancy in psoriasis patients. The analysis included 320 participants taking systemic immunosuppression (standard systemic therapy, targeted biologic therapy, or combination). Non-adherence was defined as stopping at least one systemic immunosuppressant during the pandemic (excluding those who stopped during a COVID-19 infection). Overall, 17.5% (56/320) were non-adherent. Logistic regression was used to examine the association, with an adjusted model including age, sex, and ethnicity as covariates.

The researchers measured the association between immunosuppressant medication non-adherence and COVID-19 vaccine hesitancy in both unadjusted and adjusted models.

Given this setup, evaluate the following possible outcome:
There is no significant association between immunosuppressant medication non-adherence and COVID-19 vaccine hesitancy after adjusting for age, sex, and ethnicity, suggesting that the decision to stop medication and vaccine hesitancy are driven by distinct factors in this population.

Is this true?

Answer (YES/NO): YES